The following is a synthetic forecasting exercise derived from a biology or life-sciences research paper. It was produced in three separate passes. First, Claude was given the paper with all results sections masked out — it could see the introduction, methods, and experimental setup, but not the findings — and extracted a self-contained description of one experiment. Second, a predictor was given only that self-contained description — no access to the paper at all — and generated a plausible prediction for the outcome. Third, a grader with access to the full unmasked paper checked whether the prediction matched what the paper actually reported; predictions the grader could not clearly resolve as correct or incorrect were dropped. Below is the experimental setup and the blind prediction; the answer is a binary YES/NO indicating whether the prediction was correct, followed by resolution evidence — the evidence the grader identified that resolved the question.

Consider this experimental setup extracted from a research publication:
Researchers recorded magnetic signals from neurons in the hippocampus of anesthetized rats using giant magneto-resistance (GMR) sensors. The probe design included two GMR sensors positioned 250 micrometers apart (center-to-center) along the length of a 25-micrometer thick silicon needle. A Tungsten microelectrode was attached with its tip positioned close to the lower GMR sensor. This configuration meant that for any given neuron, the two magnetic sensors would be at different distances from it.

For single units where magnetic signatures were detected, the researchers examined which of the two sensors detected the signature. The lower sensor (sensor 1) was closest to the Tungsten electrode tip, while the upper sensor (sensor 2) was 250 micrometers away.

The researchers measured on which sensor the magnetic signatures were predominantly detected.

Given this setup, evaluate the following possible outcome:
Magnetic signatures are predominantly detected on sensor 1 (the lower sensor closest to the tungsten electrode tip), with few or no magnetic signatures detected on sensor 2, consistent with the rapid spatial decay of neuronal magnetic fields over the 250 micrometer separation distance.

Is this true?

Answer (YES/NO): YES